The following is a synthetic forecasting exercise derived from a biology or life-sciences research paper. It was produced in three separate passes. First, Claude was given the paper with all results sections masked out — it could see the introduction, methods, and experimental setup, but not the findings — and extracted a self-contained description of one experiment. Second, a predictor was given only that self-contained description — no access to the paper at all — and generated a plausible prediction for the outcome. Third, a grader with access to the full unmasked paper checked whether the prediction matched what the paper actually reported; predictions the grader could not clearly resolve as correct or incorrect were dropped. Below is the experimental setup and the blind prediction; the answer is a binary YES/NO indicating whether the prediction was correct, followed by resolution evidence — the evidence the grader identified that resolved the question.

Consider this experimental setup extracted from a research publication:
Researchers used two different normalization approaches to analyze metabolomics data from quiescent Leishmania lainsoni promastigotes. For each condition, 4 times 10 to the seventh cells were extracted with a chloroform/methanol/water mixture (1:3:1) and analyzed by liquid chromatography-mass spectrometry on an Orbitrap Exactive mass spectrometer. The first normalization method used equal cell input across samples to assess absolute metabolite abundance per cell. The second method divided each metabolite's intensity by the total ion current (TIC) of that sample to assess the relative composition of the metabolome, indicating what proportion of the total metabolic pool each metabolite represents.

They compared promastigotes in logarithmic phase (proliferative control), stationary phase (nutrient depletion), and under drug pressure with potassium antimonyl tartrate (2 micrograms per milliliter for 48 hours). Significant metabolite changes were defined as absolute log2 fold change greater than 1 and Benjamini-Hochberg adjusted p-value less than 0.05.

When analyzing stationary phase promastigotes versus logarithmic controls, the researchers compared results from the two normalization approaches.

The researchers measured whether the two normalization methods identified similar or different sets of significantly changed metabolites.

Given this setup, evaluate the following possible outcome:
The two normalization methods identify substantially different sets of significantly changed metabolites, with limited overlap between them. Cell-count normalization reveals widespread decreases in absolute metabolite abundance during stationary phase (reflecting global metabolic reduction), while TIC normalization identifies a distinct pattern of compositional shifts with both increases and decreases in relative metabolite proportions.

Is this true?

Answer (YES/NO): YES